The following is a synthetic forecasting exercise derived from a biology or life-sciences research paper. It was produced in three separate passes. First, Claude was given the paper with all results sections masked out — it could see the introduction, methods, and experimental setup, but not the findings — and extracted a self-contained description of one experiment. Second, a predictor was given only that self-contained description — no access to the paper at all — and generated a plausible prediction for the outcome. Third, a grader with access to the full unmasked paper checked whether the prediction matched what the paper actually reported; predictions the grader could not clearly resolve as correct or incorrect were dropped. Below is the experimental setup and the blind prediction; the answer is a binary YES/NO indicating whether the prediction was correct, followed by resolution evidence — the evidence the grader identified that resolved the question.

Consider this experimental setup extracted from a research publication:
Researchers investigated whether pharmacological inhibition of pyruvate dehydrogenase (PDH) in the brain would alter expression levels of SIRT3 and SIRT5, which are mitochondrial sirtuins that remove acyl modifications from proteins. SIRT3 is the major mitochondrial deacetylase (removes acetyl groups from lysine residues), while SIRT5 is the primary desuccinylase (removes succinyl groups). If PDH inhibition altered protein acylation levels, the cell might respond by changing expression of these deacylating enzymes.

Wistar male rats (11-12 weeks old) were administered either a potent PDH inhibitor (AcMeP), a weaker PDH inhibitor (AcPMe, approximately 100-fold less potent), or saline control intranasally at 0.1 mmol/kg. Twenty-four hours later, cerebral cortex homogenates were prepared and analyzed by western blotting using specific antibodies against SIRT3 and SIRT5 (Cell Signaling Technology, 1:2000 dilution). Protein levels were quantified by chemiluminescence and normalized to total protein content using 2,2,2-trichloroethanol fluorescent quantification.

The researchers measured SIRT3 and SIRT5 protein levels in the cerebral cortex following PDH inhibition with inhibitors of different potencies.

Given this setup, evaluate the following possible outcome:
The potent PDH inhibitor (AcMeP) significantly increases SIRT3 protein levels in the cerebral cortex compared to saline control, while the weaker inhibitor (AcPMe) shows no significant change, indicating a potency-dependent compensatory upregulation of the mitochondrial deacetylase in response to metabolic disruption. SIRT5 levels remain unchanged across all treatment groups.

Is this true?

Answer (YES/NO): NO